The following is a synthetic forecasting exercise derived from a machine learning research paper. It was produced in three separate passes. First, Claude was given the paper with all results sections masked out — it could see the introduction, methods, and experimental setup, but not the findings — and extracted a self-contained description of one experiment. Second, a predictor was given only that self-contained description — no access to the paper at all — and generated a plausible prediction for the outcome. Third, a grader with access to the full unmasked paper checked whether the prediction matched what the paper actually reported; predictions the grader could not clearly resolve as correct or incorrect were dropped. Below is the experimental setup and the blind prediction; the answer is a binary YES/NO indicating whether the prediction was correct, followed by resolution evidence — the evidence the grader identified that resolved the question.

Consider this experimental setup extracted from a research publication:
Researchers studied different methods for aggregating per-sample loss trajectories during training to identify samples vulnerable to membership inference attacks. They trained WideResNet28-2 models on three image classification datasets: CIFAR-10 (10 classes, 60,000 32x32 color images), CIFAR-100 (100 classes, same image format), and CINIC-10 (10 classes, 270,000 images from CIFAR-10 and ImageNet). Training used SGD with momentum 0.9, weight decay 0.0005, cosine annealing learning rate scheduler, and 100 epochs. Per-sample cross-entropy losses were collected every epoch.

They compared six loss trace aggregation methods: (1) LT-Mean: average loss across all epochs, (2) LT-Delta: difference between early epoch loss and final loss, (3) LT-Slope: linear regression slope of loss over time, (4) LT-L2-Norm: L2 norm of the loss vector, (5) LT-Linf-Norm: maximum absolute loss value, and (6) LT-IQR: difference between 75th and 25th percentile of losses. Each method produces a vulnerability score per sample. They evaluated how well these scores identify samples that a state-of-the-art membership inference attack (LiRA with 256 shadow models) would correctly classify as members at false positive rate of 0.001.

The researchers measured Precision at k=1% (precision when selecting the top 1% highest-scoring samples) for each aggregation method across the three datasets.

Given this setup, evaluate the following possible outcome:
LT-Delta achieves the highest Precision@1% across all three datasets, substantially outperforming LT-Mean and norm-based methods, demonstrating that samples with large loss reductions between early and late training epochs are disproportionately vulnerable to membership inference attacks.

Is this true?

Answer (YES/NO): NO